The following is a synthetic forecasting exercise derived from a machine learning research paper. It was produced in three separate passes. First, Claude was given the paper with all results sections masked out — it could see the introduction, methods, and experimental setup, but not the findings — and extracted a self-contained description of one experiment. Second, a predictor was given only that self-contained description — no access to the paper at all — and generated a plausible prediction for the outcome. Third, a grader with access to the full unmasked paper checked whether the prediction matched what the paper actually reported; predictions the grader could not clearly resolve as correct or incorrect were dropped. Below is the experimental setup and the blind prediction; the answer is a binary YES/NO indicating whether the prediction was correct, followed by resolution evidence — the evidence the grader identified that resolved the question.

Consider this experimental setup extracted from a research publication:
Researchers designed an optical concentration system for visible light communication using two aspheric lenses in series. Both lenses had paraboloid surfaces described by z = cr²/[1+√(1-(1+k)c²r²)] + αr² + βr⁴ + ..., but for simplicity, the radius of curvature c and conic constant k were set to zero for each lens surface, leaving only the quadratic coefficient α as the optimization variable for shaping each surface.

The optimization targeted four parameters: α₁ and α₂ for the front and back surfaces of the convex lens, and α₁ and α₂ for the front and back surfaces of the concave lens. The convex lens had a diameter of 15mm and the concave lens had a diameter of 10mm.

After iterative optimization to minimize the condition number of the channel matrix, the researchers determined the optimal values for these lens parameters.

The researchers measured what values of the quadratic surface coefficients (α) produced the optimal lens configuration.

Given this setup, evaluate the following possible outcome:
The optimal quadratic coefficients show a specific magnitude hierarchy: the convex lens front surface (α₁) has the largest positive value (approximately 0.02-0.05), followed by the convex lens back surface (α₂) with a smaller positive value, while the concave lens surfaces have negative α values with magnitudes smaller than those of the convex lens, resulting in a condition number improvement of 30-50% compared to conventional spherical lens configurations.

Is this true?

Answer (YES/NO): NO